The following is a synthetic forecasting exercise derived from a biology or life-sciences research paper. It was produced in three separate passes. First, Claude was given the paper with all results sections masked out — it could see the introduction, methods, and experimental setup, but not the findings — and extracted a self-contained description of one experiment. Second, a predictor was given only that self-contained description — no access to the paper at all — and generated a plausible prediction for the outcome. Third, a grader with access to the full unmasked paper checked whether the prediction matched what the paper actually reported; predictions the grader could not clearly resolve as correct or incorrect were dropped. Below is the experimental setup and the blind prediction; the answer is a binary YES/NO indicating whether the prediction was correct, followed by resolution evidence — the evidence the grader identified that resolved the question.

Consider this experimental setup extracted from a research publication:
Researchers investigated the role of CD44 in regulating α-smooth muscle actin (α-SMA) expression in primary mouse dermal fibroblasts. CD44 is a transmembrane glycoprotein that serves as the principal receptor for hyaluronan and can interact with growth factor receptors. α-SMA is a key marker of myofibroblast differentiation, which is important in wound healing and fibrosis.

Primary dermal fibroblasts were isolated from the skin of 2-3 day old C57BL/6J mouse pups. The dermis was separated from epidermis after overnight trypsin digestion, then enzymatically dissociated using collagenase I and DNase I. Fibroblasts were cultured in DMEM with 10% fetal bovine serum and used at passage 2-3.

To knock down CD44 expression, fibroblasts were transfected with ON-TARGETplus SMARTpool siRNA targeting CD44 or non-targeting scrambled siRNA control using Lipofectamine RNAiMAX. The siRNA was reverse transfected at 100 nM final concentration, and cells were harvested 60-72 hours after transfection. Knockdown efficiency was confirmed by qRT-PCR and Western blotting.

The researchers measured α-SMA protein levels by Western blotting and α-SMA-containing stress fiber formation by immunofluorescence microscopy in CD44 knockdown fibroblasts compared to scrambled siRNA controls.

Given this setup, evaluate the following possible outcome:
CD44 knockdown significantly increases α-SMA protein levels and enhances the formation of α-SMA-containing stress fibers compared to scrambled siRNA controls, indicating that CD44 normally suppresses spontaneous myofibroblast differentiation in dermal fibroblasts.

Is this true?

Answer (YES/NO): YES